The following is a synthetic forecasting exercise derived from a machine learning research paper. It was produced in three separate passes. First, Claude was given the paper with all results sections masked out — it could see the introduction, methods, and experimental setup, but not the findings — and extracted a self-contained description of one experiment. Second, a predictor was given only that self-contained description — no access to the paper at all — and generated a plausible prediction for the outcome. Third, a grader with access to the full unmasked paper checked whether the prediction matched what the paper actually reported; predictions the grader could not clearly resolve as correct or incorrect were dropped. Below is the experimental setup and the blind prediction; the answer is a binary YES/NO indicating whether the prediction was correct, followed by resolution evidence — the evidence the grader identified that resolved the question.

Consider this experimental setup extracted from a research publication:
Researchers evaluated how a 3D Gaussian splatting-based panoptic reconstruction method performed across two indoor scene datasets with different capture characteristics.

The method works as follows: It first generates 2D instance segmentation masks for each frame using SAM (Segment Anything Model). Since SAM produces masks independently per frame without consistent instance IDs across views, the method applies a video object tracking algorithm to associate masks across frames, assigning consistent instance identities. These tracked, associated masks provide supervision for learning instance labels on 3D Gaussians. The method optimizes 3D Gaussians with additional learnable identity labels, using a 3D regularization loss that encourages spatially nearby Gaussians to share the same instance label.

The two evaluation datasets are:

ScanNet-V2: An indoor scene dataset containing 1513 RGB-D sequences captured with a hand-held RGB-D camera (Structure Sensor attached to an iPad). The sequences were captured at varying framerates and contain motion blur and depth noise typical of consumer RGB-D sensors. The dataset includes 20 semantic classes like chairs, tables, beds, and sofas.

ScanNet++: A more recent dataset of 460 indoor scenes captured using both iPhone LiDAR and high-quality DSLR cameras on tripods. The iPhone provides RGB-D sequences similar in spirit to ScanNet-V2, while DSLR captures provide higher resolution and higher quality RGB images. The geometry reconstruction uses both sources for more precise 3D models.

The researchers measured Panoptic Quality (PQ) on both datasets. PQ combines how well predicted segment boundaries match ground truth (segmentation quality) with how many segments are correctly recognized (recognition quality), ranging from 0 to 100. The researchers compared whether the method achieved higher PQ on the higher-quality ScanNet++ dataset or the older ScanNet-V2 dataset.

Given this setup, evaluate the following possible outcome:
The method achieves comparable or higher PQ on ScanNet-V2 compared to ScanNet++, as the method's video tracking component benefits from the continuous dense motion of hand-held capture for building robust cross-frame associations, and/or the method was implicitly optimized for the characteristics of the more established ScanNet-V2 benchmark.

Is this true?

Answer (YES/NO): YES